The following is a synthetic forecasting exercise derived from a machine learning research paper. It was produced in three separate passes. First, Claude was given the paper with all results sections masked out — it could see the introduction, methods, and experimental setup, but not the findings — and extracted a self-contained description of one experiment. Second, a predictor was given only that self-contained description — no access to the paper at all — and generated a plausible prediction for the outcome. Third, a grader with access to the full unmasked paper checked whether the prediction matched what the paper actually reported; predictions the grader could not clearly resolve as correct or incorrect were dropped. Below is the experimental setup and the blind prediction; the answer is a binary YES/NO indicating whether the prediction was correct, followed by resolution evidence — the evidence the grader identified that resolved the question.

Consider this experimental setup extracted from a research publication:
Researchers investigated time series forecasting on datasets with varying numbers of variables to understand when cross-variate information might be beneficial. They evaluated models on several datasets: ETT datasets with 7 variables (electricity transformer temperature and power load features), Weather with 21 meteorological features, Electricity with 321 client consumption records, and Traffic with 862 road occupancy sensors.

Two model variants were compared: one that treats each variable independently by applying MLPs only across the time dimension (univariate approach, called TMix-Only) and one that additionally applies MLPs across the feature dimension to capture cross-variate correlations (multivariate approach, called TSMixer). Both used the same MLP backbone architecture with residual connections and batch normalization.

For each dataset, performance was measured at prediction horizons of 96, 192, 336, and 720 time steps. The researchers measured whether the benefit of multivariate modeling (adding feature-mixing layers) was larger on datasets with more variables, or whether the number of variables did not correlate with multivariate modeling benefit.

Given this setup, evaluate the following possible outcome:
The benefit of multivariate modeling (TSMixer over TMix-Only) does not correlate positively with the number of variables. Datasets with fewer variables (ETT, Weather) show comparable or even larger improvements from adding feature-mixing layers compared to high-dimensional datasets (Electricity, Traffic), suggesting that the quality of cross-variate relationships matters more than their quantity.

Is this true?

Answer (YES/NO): NO